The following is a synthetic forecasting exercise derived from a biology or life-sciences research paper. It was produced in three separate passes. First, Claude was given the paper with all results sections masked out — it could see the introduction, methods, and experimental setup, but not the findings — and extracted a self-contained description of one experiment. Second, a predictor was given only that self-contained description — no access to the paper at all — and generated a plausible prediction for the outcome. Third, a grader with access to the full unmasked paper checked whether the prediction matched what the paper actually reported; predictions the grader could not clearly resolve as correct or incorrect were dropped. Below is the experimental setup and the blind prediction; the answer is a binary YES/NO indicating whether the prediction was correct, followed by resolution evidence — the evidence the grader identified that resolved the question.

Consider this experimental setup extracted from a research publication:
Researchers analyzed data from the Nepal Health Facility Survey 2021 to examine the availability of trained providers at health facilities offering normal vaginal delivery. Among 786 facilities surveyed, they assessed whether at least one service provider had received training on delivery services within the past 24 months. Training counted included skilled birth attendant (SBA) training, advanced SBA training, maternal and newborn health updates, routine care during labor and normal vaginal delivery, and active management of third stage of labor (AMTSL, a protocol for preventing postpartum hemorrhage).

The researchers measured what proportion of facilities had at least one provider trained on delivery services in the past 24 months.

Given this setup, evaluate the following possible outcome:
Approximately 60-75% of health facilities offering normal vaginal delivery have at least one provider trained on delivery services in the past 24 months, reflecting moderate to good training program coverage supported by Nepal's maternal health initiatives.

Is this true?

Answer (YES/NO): NO